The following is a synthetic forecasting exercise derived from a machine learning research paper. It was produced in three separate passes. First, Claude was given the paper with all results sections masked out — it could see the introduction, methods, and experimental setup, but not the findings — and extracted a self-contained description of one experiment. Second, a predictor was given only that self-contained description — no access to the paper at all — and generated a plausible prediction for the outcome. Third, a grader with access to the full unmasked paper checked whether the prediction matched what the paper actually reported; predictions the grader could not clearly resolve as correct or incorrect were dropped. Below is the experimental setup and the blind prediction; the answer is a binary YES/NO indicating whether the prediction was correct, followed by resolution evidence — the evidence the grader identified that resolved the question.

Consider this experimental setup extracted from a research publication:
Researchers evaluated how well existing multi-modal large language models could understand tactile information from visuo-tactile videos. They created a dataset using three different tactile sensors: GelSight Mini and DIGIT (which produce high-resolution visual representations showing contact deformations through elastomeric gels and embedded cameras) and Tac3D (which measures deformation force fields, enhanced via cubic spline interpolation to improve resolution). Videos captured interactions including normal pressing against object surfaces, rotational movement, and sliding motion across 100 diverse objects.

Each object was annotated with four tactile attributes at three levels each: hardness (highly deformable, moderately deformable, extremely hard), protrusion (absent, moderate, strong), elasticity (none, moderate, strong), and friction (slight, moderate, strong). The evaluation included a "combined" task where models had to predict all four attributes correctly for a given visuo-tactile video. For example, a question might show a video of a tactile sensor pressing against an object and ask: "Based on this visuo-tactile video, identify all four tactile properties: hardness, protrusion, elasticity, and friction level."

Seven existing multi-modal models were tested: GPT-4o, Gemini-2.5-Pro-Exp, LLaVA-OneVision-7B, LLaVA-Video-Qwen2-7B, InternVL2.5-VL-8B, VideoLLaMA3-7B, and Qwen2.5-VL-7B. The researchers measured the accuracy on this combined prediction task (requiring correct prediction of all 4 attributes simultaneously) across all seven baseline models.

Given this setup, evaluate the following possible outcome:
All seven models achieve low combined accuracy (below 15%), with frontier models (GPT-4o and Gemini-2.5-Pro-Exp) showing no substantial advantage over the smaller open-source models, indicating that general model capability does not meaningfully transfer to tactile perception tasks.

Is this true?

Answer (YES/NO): NO